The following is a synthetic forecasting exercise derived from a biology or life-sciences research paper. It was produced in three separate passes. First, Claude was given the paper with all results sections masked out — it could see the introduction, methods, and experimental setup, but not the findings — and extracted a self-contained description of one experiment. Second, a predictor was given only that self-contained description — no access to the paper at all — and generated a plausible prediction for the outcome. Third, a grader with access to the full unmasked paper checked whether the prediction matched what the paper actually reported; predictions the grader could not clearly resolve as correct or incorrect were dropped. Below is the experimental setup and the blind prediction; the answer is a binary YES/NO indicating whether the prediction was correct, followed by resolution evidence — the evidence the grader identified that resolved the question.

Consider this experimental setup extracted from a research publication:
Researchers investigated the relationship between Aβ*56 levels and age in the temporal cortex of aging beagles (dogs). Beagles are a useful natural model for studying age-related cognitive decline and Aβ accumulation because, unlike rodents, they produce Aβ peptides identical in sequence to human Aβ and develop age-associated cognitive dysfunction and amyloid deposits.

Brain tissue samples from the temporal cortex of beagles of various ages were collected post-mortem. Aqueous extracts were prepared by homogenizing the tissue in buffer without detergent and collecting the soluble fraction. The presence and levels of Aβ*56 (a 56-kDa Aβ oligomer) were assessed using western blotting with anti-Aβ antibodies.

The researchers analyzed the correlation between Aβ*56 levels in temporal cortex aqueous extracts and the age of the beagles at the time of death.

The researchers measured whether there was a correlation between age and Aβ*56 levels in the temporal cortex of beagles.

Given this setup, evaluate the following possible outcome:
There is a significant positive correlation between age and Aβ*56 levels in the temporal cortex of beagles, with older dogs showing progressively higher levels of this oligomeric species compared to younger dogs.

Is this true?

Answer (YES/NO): YES